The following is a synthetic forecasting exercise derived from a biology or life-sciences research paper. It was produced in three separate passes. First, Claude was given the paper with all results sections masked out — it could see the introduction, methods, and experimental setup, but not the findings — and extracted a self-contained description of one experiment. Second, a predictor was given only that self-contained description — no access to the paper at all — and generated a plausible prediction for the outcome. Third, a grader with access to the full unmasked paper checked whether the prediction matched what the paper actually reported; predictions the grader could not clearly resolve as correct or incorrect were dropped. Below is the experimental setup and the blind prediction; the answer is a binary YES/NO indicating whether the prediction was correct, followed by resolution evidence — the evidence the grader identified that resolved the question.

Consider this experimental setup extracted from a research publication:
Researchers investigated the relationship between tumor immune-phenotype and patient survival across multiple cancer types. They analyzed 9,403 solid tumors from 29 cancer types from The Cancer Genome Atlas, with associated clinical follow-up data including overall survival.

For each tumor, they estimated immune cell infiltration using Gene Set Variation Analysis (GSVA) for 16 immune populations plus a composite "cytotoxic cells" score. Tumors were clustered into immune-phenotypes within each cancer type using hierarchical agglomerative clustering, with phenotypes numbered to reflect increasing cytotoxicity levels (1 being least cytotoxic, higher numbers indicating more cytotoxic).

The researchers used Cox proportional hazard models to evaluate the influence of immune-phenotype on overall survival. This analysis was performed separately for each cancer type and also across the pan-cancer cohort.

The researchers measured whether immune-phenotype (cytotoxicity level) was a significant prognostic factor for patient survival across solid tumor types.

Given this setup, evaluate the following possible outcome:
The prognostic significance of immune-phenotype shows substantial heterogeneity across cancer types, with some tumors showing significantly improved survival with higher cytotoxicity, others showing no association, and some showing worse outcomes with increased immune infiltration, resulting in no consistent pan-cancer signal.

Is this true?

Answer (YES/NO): NO